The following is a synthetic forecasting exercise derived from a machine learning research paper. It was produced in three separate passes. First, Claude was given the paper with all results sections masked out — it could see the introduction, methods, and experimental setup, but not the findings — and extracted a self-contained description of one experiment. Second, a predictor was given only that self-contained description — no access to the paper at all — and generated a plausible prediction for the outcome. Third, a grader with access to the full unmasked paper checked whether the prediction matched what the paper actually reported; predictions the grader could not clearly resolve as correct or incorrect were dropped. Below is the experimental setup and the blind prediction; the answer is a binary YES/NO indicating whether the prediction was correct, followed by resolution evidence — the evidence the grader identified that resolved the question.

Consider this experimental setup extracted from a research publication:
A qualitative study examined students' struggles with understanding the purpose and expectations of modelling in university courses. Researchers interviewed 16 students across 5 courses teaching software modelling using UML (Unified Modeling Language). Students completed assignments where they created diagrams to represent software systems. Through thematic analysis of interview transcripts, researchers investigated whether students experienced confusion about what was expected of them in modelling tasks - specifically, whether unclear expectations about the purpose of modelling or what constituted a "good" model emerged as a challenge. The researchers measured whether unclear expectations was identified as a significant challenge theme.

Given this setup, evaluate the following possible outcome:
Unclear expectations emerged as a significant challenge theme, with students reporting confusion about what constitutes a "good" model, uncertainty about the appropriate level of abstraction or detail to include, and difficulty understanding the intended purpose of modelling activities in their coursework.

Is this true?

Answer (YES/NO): YES